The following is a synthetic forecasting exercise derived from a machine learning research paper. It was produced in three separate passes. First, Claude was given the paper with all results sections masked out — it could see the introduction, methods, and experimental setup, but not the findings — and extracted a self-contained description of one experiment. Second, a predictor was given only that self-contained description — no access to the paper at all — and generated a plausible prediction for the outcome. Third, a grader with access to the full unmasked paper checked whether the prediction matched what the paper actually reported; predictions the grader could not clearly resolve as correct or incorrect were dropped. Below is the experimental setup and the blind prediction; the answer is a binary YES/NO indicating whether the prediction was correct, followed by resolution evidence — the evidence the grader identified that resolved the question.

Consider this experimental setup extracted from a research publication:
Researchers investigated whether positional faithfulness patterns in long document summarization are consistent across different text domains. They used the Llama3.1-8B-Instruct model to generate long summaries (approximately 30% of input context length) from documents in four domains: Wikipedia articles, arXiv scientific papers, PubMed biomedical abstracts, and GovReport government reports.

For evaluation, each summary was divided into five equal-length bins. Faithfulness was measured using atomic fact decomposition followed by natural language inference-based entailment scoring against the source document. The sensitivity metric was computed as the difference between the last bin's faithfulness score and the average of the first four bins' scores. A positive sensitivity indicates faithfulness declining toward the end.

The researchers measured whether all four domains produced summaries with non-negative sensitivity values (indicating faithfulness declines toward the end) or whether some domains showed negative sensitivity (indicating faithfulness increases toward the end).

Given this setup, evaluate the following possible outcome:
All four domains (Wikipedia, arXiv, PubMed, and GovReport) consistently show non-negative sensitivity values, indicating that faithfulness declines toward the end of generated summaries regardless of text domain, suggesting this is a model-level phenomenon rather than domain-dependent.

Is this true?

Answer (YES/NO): YES